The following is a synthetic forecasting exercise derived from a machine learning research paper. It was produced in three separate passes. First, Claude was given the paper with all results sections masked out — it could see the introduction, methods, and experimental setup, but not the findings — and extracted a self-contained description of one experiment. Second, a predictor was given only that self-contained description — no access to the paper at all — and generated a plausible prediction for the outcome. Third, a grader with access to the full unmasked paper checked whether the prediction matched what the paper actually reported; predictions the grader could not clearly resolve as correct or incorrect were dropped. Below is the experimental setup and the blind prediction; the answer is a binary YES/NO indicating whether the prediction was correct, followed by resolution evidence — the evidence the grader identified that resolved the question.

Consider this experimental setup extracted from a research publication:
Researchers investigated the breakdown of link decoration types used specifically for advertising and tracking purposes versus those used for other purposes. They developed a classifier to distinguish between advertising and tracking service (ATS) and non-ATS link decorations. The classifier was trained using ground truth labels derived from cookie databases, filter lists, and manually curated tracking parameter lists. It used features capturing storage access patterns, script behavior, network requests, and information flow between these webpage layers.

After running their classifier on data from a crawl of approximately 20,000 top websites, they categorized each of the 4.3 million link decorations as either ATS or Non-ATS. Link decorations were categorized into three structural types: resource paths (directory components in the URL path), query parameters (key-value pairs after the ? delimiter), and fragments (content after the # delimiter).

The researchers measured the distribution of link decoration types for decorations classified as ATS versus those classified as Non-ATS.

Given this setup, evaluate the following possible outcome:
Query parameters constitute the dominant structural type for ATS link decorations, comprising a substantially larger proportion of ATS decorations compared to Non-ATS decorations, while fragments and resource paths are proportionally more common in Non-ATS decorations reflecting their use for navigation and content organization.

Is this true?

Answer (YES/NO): YES